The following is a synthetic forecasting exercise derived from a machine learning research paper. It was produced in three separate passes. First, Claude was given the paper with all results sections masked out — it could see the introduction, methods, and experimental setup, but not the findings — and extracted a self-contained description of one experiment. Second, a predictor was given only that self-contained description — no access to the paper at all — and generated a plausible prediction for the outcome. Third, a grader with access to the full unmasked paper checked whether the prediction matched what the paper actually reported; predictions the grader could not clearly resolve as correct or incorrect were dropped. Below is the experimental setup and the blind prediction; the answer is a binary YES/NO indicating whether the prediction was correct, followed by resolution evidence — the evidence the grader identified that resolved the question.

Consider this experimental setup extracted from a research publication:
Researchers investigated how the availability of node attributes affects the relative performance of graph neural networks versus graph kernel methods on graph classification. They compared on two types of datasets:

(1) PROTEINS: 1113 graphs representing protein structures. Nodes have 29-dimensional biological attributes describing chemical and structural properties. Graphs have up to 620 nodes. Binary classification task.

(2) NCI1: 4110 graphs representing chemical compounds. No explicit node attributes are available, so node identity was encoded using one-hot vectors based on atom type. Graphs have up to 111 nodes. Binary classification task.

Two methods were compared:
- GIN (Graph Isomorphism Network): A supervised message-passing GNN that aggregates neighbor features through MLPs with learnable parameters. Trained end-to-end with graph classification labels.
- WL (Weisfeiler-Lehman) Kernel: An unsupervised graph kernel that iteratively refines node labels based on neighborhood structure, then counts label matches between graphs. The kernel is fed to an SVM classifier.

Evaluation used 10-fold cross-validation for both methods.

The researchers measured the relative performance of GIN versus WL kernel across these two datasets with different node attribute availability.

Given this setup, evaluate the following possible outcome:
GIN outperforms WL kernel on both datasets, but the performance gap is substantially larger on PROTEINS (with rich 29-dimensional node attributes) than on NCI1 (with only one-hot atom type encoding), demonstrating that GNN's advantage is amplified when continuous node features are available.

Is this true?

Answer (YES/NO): NO